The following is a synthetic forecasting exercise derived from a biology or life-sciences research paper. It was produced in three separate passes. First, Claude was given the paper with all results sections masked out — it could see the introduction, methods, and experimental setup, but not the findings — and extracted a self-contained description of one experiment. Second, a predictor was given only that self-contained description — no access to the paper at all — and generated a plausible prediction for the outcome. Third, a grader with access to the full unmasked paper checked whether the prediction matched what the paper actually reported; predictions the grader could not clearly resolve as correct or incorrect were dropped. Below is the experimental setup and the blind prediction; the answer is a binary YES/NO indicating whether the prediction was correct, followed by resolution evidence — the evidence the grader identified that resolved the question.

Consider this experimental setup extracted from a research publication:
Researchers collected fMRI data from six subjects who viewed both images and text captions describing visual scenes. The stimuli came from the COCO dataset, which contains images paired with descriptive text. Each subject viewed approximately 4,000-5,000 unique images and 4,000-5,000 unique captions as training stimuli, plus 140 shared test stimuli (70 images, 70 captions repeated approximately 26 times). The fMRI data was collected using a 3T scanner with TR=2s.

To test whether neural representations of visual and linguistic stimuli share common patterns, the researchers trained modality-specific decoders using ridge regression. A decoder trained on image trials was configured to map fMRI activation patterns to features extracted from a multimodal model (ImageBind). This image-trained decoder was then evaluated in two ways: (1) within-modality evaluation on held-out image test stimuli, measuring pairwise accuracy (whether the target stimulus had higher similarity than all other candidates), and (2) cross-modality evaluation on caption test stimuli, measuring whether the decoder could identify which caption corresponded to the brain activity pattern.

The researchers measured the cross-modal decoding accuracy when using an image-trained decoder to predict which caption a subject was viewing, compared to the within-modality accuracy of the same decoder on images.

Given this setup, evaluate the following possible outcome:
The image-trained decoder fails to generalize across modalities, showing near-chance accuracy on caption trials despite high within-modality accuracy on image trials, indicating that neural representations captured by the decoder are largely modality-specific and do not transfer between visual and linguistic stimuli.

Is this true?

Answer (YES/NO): NO